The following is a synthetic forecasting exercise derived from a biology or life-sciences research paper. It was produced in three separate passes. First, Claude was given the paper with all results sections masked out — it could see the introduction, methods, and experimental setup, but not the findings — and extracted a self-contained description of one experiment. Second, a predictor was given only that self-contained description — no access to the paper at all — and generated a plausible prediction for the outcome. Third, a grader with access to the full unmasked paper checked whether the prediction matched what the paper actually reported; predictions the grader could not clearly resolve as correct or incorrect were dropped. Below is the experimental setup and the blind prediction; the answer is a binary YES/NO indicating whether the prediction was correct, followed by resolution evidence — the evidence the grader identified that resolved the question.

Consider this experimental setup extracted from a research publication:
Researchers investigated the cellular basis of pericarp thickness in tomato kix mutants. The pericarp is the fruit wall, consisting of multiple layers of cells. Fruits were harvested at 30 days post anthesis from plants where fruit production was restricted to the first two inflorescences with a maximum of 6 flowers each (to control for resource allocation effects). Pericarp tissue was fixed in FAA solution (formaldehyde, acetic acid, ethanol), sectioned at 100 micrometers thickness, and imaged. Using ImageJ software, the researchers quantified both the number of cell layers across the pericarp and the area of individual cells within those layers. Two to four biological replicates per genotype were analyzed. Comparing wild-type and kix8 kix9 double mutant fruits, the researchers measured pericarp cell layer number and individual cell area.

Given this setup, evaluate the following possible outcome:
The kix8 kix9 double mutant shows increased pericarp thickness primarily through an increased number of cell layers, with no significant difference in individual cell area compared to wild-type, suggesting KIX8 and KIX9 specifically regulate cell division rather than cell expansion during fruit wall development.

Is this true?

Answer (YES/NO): NO